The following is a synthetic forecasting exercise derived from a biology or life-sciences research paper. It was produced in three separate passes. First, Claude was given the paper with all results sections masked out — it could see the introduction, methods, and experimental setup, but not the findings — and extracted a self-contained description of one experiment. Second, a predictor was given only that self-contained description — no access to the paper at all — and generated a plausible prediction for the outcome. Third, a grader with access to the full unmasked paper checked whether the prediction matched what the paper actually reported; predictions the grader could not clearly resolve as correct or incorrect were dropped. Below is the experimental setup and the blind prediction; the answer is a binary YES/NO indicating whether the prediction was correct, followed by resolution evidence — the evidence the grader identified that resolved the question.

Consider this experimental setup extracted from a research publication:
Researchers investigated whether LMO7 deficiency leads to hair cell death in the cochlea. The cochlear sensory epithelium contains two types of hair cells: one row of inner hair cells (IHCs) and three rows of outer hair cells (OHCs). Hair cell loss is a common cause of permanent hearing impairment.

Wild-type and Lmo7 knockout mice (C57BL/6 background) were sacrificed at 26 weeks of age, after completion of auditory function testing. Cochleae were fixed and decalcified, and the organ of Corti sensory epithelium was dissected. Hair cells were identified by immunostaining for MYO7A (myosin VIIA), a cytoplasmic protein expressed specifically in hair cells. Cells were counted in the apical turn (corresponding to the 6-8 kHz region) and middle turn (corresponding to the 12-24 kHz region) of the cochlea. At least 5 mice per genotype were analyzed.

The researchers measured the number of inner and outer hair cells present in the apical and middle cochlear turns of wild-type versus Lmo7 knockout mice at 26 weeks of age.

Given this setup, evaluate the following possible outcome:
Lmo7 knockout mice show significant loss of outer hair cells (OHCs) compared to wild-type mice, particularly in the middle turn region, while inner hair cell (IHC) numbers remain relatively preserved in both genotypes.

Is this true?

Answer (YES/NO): NO